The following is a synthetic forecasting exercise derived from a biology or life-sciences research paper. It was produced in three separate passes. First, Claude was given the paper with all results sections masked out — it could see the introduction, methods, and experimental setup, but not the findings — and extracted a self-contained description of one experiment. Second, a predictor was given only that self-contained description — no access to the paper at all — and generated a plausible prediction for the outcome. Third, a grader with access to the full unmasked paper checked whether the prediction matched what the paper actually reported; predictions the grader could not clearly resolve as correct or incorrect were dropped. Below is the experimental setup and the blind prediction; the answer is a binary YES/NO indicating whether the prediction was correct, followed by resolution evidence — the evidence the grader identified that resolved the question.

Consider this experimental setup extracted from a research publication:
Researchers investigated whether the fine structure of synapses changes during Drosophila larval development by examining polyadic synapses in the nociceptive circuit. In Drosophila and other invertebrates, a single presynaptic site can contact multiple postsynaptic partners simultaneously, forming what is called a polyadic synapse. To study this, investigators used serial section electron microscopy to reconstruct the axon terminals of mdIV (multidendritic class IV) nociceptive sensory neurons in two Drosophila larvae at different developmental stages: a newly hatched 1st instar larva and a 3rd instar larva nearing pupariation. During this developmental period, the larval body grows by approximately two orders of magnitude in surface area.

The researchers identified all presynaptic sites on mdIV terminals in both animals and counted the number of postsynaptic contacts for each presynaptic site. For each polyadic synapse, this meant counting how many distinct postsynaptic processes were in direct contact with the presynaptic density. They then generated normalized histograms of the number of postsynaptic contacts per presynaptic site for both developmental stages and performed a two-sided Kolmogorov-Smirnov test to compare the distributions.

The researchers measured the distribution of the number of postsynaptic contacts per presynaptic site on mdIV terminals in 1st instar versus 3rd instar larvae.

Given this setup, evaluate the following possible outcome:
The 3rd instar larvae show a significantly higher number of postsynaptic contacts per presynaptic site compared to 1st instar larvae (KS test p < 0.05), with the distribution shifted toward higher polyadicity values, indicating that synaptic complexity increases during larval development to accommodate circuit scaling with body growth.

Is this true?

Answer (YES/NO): NO